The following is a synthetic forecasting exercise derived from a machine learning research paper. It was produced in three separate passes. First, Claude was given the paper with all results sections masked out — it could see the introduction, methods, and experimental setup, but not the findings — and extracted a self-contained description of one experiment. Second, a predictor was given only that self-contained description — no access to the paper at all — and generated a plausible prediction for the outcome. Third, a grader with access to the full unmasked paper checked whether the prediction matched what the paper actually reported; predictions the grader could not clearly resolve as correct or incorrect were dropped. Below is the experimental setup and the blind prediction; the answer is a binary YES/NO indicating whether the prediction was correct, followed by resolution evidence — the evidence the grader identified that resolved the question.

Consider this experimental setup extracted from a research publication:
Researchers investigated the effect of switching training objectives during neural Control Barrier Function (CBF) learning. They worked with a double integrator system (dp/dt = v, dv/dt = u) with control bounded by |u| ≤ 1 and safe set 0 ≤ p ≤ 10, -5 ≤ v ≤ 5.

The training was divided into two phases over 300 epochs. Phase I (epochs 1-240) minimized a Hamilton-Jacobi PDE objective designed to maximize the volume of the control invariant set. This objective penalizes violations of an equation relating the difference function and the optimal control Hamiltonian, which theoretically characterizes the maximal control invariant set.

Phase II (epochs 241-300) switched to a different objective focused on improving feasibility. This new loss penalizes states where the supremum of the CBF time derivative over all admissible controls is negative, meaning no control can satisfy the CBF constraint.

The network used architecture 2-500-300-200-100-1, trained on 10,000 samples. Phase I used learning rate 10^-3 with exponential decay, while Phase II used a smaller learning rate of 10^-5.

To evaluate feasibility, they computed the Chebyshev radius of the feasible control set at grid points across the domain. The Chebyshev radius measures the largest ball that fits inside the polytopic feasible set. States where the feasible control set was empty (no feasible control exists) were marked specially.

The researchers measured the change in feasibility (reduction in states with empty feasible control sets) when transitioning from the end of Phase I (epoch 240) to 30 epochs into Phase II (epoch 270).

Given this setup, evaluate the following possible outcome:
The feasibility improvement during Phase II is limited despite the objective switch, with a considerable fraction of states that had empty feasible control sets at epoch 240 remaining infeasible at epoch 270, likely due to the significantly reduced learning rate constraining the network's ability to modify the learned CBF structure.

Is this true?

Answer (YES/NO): NO